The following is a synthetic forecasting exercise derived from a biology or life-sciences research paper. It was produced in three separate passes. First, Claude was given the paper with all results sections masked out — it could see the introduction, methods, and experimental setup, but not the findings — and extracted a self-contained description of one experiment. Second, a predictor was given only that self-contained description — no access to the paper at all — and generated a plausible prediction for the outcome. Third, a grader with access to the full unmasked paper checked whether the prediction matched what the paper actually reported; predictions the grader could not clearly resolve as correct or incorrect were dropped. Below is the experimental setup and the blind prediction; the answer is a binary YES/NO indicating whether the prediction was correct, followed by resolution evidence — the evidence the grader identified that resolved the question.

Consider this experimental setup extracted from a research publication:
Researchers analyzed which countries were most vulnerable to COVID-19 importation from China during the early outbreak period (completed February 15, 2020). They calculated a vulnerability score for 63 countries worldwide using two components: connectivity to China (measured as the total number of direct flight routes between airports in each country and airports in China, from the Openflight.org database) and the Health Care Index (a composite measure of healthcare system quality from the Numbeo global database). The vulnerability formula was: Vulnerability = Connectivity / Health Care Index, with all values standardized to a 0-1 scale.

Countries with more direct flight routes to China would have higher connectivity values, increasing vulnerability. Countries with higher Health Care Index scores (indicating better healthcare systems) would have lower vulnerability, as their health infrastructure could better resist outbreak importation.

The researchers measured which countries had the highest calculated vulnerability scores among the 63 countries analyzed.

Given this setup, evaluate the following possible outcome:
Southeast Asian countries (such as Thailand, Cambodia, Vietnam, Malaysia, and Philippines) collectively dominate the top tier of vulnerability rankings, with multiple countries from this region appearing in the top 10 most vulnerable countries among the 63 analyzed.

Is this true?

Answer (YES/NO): NO